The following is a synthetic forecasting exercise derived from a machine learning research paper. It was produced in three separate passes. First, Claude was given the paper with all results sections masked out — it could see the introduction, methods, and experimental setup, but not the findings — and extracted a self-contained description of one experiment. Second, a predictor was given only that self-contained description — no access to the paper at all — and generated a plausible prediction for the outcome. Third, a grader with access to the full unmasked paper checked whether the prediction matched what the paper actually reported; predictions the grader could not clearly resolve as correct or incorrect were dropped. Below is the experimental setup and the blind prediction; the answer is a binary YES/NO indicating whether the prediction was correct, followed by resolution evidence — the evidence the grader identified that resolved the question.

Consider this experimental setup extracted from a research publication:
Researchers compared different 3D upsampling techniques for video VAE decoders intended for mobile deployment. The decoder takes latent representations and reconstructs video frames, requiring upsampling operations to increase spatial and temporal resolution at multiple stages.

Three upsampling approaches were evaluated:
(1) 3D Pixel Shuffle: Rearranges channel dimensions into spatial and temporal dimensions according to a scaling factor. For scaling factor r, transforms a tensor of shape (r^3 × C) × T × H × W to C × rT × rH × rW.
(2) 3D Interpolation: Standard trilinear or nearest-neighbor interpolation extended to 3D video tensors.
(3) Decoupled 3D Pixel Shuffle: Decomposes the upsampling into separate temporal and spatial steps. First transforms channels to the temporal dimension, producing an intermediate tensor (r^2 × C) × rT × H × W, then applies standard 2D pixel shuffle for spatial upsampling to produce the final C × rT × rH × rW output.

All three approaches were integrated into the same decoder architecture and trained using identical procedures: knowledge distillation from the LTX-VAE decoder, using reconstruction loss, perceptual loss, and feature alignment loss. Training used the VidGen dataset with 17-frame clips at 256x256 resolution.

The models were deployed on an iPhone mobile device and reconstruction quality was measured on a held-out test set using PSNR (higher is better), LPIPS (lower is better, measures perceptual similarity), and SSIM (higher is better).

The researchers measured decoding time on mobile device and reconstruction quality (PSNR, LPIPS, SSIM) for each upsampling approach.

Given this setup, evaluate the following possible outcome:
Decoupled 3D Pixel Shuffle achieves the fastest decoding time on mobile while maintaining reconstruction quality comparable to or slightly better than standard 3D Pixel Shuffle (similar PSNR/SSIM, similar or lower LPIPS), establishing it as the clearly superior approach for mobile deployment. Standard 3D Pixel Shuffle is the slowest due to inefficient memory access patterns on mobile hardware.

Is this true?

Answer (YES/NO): NO